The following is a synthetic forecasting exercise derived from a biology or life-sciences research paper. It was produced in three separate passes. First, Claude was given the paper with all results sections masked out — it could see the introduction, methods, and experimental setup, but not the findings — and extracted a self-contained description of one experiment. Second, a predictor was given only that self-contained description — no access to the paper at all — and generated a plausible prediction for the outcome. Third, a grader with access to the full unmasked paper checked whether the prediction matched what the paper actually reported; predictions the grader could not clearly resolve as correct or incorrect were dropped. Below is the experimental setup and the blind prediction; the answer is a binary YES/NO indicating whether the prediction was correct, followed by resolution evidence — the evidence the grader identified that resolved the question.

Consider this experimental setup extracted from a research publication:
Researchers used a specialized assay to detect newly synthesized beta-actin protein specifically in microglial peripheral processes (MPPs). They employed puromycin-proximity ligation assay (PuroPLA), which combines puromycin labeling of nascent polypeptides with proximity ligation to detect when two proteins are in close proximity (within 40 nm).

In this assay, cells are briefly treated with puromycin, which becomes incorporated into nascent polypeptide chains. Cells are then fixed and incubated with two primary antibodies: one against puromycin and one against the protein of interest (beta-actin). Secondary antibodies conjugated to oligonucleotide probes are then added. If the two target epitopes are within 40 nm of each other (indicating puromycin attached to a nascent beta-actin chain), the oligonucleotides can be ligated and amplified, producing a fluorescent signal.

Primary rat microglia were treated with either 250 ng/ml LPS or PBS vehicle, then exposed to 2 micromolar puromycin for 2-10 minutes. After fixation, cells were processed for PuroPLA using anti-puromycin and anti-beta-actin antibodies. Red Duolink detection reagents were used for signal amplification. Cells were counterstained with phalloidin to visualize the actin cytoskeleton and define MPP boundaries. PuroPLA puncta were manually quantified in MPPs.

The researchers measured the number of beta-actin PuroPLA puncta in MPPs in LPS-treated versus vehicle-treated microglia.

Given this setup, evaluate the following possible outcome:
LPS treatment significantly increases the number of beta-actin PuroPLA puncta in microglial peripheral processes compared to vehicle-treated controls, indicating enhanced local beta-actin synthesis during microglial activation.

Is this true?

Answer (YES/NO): YES